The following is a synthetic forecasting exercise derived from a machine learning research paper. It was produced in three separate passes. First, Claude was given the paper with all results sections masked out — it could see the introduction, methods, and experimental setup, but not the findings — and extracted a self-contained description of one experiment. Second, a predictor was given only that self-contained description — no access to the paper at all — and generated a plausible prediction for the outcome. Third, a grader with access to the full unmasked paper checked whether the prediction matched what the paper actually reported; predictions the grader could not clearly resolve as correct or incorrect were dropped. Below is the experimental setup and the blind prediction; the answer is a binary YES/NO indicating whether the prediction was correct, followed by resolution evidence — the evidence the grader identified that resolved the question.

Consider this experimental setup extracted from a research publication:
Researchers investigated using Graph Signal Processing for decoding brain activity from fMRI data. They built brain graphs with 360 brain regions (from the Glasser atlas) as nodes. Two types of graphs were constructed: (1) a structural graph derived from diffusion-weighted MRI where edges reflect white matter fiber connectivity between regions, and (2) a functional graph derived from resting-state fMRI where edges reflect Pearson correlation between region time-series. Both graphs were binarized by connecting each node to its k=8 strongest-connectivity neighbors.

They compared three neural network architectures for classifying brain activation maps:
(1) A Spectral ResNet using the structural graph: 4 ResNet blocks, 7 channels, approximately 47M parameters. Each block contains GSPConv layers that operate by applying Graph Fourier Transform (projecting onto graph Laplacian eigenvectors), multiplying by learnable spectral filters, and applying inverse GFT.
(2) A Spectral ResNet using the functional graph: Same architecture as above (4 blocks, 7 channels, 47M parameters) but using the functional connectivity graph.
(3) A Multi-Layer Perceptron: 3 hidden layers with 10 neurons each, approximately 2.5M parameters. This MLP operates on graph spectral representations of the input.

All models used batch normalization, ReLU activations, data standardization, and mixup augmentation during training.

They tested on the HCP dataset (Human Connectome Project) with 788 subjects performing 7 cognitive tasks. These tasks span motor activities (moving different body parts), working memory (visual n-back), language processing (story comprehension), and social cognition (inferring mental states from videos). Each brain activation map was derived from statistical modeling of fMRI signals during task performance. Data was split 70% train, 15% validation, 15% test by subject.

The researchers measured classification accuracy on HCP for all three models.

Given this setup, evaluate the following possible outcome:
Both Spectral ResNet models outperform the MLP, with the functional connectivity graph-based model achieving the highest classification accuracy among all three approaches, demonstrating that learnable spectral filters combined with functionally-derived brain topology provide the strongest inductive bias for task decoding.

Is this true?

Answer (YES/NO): NO